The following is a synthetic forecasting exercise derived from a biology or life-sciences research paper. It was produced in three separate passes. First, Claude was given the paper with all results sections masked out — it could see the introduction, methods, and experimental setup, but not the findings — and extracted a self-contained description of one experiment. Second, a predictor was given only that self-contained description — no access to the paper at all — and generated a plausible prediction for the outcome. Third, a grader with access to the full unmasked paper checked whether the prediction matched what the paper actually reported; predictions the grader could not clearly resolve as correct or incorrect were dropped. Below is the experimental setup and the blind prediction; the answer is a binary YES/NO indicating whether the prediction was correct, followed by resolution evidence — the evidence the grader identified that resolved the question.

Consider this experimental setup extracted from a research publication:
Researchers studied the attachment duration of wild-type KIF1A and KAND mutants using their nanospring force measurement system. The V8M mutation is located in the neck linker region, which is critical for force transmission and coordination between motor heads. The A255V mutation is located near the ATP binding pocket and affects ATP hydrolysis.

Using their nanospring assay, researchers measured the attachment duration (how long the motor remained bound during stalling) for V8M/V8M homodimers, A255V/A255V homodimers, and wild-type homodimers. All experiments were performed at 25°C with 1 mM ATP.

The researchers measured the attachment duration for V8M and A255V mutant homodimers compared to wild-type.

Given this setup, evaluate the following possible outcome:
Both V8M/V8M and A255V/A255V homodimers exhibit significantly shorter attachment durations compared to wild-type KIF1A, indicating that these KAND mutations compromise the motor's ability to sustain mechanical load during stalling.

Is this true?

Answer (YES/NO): NO